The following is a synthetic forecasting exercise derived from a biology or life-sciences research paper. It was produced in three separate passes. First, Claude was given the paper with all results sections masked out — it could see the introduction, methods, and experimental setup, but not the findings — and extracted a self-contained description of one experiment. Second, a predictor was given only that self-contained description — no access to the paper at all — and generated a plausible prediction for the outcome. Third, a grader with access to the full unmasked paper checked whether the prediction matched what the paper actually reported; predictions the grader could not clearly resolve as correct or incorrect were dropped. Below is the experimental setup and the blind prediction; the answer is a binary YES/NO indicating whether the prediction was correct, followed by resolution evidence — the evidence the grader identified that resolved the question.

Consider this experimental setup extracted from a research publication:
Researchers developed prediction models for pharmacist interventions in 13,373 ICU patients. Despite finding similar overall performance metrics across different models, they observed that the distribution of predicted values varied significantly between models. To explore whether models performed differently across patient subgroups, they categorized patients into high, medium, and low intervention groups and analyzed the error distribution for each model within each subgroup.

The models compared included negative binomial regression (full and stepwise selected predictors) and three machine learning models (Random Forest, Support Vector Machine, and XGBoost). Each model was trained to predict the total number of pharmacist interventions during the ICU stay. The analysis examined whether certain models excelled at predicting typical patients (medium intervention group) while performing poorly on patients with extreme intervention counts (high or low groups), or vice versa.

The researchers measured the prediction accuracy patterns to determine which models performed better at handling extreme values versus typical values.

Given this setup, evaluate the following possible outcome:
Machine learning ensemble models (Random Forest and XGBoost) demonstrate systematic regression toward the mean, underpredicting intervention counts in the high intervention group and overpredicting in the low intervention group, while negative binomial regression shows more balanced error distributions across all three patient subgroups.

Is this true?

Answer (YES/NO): NO